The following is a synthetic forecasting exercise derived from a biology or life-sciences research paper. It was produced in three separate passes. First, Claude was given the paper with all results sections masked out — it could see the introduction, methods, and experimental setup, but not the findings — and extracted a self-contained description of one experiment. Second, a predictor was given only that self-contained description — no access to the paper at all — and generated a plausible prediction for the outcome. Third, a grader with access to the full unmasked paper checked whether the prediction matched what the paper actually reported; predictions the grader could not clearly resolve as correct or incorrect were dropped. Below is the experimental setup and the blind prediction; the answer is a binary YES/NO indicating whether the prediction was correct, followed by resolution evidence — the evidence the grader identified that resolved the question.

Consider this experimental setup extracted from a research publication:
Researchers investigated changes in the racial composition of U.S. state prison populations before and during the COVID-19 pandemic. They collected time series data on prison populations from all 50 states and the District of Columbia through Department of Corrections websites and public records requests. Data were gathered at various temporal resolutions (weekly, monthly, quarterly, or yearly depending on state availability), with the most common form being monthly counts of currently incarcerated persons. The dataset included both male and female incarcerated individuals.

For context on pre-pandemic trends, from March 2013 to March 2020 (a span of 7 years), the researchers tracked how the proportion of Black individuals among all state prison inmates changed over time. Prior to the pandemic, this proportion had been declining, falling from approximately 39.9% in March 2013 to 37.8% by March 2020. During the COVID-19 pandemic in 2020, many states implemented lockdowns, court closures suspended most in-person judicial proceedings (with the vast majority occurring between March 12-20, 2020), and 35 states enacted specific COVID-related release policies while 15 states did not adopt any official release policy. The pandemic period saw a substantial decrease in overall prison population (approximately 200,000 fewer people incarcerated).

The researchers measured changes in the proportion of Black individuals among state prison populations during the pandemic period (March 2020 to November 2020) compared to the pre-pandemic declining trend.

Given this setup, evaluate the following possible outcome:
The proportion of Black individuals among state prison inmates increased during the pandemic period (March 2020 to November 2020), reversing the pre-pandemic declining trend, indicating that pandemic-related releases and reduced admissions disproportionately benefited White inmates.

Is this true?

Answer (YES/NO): YES